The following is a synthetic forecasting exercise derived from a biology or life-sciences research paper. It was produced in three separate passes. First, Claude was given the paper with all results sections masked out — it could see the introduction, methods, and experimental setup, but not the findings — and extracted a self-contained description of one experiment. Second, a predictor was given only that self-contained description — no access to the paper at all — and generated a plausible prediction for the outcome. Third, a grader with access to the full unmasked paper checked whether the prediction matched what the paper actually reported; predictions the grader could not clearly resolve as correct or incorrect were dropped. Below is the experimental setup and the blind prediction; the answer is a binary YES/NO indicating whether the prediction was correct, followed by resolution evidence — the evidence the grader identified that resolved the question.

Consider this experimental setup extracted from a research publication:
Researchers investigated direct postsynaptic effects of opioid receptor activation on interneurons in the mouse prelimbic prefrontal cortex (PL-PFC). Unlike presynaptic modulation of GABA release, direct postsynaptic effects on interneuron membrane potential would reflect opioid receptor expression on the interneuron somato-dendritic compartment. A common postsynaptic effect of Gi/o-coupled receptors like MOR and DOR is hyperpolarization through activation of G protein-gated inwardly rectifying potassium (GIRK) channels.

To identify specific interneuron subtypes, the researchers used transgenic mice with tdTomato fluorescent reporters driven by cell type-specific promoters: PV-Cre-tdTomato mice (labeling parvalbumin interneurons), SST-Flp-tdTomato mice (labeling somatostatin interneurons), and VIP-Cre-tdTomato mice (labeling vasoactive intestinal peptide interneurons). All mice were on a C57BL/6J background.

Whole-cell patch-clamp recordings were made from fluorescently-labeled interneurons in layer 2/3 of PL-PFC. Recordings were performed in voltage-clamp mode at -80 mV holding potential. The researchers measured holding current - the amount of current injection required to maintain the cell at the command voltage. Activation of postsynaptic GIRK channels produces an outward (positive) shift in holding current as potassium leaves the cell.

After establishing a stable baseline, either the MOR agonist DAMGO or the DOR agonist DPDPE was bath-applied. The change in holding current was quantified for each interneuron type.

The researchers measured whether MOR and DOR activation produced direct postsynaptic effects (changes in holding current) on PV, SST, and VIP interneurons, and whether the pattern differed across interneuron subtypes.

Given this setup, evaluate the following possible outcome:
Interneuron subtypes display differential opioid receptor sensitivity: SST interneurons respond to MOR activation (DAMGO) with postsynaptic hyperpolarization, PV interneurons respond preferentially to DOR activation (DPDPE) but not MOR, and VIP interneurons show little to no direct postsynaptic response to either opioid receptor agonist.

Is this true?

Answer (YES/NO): NO